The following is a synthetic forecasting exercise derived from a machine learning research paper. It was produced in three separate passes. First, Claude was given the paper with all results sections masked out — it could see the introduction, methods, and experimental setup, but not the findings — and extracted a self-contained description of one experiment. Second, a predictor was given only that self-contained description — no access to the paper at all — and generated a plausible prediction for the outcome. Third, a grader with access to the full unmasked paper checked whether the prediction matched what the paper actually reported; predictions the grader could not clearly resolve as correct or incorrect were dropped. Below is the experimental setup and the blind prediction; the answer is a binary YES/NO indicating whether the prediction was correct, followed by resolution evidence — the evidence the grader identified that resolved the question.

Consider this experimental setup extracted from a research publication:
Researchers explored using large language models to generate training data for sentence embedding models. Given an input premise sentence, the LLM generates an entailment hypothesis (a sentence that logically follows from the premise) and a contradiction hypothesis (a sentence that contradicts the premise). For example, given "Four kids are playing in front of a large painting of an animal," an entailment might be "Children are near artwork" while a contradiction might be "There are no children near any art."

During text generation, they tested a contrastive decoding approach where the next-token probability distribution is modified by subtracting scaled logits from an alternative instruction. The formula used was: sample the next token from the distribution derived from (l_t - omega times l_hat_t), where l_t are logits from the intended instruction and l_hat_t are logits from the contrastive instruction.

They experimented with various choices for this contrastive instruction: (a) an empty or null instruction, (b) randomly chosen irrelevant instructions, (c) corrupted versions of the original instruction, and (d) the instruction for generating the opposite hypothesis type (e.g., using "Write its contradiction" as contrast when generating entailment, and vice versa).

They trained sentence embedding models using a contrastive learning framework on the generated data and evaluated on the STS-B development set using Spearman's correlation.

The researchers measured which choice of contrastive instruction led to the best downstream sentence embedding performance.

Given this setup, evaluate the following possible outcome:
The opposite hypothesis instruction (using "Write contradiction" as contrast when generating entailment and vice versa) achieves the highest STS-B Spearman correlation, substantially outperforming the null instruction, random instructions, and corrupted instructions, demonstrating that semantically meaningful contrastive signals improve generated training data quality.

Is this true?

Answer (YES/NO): YES